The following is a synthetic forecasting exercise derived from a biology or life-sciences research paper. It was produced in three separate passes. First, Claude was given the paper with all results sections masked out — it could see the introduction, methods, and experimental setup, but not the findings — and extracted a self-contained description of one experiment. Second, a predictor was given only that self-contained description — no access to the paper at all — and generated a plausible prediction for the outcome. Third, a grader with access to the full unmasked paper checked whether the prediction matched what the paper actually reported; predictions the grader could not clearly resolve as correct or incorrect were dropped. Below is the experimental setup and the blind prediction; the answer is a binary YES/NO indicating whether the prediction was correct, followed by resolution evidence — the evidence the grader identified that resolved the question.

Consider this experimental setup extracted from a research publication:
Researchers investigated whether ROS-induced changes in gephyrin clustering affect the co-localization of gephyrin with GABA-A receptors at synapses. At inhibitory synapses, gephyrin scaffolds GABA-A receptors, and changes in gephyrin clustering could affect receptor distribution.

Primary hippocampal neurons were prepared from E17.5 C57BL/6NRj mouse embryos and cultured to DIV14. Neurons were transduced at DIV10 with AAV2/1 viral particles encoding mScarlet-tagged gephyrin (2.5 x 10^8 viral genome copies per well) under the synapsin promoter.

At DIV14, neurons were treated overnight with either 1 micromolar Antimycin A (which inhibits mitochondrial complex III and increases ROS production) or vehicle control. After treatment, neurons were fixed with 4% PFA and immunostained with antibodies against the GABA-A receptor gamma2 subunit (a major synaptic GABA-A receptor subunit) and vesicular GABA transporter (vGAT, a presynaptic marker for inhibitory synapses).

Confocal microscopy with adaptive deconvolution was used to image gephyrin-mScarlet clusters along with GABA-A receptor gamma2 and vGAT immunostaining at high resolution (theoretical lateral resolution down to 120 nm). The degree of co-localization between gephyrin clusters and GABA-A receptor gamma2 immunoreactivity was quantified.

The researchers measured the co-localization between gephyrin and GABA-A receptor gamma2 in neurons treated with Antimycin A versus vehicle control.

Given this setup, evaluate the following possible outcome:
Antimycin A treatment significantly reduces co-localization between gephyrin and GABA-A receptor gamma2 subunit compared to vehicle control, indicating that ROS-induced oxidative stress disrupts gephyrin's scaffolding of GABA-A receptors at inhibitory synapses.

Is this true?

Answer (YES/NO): NO